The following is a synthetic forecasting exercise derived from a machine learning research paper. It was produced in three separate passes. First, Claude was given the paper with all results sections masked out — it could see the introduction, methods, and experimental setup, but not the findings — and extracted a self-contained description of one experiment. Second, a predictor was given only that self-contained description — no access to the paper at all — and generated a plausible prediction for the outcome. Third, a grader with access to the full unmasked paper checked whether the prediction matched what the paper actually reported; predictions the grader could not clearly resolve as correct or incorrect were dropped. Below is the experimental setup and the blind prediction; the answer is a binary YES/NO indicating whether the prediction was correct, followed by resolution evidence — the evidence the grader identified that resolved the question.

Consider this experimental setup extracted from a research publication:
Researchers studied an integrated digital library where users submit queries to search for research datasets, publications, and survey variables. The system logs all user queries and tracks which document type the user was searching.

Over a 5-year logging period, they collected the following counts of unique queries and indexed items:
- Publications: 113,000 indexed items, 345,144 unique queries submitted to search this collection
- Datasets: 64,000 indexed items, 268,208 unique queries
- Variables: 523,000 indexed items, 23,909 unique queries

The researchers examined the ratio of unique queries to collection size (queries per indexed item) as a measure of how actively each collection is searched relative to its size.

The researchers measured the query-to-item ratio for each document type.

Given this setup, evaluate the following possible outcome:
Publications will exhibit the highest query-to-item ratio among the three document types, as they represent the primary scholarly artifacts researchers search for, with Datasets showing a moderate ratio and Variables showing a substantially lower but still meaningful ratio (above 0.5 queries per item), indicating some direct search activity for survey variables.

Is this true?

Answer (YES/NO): NO